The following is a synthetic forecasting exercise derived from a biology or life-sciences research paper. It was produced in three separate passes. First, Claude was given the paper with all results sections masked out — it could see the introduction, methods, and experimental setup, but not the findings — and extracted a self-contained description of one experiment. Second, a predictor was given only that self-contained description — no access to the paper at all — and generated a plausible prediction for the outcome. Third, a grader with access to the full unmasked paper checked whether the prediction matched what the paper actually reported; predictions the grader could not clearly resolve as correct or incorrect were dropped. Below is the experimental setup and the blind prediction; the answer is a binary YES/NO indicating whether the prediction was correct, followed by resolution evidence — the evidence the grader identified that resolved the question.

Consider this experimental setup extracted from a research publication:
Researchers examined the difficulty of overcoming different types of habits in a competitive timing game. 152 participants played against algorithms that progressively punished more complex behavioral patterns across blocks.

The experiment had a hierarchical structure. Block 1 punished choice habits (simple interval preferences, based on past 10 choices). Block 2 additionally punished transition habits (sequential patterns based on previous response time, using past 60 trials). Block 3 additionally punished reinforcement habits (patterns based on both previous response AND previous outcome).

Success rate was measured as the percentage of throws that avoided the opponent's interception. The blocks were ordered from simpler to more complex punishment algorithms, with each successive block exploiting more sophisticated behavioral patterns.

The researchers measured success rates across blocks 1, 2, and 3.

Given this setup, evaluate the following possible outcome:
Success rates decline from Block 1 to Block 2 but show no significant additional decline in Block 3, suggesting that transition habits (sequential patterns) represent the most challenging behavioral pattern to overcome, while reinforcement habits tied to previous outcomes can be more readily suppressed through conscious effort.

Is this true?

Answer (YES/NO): NO